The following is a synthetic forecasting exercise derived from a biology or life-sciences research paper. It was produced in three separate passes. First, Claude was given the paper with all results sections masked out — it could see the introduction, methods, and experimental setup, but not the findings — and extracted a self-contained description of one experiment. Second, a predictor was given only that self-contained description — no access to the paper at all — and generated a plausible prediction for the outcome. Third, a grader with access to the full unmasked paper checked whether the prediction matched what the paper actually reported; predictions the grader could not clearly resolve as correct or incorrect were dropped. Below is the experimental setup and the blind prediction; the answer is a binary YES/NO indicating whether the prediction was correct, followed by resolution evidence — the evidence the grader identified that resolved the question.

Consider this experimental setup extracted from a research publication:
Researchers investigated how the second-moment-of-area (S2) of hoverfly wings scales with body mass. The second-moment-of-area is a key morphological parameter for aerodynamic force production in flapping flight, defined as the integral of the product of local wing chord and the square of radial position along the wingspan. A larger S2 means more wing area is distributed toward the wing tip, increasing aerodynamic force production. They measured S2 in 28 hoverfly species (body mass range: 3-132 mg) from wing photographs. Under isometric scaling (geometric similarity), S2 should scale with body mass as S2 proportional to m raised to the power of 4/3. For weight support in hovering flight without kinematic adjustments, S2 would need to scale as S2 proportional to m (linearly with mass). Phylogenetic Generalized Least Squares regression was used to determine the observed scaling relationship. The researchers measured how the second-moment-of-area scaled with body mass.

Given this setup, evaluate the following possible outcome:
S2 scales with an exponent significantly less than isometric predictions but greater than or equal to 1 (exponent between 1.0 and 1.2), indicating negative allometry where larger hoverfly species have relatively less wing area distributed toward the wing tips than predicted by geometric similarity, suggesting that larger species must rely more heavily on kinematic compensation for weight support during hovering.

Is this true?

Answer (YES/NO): NO